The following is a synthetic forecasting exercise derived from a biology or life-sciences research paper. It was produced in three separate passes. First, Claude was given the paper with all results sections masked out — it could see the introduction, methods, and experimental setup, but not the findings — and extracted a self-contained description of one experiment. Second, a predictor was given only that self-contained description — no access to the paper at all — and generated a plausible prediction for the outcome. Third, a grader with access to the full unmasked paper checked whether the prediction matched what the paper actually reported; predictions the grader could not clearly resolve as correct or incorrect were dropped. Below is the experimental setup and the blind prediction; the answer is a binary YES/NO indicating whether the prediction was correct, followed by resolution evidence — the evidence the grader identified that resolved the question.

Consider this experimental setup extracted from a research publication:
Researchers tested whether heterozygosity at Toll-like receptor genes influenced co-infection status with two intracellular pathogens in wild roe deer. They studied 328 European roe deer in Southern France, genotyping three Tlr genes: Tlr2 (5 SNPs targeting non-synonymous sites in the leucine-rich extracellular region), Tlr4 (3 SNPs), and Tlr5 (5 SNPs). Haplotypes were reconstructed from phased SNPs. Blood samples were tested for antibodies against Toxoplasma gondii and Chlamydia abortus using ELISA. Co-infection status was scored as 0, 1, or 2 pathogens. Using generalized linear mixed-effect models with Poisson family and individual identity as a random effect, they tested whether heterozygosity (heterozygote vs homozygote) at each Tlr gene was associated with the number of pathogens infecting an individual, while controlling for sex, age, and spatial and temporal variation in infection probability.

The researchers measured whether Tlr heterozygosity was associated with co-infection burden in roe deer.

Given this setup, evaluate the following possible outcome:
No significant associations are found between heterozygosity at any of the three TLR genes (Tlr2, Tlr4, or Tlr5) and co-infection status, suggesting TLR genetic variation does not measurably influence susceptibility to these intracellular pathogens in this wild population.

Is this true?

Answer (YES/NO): NO